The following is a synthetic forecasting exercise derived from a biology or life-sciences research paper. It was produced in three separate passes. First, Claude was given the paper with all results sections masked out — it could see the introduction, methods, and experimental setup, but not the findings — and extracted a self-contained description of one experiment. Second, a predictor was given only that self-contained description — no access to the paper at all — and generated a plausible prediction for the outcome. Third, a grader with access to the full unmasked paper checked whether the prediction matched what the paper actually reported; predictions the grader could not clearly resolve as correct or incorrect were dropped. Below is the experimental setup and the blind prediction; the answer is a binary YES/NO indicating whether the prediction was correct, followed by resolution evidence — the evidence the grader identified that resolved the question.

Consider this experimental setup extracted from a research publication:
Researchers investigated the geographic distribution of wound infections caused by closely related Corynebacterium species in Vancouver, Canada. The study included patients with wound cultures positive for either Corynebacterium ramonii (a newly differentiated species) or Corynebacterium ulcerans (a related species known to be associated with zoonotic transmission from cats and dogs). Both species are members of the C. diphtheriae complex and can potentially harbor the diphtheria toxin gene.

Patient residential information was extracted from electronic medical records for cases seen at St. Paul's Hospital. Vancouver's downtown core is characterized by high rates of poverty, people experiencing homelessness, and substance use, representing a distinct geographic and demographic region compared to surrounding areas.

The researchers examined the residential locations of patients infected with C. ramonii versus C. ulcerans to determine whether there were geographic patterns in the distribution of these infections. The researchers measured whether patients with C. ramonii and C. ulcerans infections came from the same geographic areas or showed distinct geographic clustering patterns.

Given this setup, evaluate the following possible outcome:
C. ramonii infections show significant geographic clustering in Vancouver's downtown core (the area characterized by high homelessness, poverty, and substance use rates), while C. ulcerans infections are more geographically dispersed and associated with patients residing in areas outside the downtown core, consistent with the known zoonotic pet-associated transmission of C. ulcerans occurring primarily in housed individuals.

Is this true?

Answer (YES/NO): YES